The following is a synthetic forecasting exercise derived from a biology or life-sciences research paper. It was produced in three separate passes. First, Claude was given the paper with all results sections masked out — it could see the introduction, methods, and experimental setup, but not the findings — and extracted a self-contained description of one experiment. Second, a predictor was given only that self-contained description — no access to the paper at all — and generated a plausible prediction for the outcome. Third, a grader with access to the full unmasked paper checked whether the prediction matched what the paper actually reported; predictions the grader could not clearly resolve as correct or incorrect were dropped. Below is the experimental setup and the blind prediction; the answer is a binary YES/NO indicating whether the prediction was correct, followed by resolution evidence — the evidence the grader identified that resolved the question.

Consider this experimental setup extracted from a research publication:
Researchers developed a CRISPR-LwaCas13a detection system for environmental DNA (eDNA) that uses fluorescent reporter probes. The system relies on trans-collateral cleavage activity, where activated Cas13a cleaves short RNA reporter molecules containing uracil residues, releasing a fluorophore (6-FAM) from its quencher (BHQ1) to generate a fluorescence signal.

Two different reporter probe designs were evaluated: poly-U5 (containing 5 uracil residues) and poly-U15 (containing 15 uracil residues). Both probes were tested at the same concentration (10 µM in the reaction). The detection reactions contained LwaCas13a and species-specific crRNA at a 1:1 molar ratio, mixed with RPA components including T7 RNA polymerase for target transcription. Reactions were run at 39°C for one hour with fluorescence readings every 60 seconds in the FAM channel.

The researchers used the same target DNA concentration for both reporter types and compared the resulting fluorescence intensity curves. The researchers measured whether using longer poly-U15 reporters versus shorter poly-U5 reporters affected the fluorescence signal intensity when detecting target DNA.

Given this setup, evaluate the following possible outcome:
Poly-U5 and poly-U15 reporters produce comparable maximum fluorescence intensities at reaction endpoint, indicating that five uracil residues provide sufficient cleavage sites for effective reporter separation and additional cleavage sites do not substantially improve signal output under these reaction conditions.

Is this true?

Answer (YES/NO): NO